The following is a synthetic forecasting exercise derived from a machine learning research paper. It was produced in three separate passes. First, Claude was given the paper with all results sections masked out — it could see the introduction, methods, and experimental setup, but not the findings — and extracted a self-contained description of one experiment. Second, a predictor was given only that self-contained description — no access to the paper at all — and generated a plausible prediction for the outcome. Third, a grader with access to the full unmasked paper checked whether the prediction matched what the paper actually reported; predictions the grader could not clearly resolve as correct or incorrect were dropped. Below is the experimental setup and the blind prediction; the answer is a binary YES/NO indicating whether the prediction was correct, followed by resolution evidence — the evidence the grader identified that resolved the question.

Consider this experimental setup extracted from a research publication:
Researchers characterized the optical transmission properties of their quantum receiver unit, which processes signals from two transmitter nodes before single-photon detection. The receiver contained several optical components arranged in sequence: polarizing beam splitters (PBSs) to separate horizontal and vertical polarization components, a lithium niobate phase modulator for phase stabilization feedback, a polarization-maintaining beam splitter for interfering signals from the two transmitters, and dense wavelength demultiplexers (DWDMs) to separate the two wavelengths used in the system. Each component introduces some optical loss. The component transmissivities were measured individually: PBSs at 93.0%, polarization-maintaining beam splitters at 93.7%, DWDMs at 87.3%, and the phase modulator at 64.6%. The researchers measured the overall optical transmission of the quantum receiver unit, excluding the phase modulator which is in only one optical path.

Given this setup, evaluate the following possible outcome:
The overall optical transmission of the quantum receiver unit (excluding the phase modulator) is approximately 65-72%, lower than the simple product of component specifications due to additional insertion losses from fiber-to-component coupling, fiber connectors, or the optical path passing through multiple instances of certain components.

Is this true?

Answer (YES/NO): NO